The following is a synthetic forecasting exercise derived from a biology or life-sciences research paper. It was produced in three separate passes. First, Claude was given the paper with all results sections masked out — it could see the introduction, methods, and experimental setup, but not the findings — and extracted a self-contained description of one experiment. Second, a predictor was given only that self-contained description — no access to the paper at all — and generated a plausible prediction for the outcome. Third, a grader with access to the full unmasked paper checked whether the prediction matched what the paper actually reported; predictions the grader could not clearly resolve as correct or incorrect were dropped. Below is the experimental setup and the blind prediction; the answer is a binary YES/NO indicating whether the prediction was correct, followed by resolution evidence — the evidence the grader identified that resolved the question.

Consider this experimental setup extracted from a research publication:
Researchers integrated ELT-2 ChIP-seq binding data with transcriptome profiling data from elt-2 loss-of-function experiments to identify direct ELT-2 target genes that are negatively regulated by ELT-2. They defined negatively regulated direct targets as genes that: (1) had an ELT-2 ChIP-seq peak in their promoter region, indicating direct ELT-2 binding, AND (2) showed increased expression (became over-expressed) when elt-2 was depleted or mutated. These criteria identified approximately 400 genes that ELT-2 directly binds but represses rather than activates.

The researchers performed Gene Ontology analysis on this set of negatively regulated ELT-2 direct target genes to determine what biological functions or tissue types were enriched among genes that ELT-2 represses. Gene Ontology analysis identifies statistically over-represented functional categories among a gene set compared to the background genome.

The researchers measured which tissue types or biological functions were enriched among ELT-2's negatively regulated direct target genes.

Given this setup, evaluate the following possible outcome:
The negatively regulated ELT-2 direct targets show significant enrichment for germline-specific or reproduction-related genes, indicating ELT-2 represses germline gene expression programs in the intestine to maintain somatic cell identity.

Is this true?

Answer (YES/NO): YES